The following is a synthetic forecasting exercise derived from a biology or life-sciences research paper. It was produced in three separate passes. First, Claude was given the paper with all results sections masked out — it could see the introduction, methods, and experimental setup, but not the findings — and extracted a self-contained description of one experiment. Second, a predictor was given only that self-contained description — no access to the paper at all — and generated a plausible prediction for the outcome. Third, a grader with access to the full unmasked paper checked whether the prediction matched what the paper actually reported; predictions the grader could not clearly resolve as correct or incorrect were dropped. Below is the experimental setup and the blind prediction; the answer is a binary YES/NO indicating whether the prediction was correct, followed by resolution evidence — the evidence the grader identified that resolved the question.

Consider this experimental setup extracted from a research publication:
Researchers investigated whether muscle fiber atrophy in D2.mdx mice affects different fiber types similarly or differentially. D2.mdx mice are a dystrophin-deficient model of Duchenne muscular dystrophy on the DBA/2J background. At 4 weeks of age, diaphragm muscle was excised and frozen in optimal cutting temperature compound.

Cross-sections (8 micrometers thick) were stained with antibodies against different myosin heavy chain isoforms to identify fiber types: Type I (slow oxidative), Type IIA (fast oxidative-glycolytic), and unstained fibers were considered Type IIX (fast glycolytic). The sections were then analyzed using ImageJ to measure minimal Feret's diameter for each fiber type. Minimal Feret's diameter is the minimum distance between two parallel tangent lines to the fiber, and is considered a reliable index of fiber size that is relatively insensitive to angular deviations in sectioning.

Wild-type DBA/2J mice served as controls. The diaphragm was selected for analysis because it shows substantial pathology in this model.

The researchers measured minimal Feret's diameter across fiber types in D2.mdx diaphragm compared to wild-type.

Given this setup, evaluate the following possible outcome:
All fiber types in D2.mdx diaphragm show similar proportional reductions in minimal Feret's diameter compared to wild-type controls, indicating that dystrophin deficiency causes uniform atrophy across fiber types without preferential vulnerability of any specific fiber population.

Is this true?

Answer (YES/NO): NO